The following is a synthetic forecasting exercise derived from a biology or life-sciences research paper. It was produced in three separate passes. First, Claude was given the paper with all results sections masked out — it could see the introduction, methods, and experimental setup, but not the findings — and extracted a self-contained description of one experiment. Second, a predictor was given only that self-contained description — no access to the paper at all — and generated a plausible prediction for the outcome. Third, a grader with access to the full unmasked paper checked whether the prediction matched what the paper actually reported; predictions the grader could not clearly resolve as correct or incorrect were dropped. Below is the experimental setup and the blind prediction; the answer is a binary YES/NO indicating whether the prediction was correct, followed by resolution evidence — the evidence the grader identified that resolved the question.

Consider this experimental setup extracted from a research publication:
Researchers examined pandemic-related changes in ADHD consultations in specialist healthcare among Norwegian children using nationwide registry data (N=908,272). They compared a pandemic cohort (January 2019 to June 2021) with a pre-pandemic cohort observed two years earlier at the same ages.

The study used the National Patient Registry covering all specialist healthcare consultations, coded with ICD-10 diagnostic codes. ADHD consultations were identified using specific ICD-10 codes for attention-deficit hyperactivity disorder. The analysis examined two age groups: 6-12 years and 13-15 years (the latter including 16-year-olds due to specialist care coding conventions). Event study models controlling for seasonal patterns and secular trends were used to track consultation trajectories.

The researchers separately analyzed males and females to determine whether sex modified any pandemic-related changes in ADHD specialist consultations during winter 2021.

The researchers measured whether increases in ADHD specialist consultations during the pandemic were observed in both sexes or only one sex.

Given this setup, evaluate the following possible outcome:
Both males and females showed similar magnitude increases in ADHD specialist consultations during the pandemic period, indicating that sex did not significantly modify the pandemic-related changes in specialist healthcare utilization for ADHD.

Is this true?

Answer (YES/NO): NO